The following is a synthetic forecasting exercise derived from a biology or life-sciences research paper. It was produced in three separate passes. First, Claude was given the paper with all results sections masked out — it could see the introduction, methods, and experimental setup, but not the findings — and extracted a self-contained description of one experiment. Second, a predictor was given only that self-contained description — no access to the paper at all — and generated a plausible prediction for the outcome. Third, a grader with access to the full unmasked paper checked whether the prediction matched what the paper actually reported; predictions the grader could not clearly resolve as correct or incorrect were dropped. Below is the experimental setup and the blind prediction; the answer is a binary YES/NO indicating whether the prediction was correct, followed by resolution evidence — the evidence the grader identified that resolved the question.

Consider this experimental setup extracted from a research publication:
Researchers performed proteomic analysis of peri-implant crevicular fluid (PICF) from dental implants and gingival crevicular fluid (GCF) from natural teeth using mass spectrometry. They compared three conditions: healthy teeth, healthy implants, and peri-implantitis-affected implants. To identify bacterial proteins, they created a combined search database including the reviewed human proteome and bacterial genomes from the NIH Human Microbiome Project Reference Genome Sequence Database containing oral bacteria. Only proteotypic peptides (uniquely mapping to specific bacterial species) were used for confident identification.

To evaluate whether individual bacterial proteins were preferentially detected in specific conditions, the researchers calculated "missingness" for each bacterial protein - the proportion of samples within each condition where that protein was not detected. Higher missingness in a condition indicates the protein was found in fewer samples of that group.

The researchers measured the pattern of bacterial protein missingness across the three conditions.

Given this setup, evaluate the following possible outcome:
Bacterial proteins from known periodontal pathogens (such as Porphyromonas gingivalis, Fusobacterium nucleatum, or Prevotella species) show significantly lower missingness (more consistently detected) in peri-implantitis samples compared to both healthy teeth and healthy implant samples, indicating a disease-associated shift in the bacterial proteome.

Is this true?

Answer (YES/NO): NO